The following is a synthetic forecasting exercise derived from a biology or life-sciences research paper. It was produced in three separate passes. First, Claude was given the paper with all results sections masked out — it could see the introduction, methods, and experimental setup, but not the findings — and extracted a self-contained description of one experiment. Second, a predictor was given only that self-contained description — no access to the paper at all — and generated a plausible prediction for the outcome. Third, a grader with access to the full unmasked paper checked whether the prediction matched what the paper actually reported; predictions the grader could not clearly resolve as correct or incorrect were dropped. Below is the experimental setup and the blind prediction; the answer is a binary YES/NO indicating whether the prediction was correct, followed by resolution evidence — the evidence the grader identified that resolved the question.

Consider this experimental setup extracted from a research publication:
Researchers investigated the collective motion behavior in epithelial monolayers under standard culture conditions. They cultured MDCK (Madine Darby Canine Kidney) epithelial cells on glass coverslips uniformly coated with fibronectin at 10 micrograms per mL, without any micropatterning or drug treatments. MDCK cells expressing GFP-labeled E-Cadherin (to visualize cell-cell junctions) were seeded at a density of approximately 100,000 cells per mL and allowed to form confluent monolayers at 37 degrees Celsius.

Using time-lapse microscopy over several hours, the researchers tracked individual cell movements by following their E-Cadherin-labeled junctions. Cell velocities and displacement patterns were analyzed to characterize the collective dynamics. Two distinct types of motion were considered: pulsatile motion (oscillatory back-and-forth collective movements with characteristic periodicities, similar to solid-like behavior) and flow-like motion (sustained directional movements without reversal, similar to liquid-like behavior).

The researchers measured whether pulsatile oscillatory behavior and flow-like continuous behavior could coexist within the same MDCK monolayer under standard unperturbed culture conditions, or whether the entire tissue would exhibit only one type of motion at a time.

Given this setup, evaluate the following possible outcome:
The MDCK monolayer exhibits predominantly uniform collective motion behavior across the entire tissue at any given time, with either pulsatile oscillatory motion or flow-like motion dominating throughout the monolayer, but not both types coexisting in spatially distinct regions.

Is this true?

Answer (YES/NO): NO